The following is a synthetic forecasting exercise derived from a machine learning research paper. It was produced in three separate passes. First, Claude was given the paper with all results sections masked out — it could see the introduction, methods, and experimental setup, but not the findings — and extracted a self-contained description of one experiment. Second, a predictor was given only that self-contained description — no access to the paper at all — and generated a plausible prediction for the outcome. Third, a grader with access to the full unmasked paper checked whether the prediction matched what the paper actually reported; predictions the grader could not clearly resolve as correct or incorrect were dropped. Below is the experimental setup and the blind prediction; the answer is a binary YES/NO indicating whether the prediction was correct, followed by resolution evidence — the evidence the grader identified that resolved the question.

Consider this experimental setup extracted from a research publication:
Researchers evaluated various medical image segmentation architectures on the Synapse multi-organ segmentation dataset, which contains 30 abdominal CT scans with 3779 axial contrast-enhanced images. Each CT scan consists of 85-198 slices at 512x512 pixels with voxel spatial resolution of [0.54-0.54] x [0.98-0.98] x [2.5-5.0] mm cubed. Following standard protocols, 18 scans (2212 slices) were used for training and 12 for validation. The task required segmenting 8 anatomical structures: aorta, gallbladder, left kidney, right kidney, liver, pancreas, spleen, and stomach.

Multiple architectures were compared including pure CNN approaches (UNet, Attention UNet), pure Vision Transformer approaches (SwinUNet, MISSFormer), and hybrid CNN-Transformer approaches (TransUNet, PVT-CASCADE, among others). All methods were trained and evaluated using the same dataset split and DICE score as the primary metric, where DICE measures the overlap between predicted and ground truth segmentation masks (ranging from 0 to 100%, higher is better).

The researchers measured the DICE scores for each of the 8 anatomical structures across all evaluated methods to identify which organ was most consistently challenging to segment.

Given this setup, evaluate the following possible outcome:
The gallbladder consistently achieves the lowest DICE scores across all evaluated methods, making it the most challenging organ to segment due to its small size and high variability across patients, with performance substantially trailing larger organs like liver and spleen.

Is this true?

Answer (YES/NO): NO